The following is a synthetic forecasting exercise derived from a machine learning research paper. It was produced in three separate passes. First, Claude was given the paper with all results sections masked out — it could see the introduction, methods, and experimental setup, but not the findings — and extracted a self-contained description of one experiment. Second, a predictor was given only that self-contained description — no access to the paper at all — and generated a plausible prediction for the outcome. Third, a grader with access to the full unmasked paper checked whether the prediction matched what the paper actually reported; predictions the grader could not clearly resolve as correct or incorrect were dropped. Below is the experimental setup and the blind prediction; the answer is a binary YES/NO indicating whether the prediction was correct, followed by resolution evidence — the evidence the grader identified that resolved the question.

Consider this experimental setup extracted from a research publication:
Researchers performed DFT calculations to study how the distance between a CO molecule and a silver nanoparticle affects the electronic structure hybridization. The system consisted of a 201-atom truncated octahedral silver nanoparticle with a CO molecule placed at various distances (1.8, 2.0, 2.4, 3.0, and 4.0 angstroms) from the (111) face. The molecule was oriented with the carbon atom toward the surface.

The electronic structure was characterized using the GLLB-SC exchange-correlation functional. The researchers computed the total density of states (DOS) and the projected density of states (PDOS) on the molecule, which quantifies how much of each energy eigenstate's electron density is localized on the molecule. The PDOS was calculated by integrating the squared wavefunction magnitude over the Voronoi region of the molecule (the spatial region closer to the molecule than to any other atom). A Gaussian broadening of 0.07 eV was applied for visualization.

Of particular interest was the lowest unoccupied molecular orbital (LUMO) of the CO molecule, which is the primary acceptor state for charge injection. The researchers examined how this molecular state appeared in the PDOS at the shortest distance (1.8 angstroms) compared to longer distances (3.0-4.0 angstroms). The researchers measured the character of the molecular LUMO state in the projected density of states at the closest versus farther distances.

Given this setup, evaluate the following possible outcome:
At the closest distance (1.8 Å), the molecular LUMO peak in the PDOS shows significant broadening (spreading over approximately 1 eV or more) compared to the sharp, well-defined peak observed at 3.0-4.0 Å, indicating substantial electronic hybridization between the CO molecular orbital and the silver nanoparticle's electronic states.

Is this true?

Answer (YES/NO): NO